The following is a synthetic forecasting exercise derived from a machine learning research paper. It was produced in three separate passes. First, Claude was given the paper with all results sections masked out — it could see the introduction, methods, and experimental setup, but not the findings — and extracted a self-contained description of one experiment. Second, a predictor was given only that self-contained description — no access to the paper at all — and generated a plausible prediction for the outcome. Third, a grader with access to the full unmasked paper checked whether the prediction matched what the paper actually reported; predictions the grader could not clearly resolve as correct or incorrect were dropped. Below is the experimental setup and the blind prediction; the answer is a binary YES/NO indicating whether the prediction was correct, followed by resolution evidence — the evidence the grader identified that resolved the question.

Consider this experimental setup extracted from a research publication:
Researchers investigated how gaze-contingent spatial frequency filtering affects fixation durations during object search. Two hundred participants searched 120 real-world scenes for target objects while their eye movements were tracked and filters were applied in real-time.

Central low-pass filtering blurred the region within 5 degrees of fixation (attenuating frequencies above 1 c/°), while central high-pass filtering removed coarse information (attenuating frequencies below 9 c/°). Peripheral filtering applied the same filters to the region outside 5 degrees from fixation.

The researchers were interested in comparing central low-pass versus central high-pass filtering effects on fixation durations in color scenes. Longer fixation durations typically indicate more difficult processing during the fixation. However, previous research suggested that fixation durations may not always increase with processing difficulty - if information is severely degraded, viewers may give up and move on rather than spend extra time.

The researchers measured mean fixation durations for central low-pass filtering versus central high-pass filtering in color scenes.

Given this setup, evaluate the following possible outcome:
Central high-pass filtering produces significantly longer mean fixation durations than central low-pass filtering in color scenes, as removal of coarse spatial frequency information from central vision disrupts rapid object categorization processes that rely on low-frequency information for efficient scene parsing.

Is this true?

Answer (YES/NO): NO